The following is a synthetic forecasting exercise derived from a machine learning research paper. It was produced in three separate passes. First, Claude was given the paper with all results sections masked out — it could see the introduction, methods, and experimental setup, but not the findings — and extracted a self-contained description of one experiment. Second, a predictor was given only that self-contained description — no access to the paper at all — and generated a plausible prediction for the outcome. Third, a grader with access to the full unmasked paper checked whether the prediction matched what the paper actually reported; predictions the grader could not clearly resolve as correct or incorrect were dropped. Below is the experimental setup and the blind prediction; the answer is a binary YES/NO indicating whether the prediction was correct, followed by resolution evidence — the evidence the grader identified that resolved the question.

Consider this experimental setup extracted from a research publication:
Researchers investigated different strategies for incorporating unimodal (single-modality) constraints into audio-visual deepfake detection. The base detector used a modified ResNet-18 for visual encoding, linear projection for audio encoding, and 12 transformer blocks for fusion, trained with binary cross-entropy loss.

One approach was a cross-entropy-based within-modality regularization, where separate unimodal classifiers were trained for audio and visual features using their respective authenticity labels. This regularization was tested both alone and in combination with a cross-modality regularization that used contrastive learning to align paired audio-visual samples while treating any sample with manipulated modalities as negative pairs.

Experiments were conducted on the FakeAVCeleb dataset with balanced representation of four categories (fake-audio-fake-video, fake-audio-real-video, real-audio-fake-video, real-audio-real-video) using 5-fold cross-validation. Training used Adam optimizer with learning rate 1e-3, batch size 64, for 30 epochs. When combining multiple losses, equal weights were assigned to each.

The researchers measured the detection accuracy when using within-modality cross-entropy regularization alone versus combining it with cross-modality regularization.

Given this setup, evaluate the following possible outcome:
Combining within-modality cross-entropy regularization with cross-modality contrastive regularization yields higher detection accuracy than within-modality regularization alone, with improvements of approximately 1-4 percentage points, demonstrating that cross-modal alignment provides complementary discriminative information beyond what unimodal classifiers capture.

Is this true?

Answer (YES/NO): NO